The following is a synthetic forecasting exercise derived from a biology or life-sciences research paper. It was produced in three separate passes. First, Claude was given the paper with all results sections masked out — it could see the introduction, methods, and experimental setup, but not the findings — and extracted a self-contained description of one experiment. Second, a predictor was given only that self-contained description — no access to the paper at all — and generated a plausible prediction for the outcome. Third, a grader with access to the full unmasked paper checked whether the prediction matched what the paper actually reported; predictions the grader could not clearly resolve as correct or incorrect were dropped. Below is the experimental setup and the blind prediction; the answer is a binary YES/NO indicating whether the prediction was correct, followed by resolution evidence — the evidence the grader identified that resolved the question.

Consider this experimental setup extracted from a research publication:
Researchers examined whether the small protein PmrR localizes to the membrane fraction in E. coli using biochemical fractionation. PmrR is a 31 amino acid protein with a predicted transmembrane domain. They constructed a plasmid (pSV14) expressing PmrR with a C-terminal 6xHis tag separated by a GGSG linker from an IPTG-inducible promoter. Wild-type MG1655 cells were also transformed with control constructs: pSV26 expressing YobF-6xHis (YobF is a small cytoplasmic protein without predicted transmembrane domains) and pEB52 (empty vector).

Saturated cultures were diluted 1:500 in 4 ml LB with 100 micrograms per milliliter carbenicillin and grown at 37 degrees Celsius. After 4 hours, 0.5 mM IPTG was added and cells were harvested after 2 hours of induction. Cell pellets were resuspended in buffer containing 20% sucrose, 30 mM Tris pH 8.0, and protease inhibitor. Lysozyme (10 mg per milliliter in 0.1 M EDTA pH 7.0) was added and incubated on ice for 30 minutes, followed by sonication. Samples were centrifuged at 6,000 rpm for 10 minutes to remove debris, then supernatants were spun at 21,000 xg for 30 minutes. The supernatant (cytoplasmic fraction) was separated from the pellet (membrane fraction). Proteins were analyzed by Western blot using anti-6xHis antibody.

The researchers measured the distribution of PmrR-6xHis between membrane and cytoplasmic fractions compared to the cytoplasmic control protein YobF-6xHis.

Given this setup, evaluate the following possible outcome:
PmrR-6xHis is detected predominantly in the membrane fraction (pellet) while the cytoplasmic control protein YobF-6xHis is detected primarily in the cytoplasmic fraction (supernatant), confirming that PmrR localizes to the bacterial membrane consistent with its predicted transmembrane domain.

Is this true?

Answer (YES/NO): NO